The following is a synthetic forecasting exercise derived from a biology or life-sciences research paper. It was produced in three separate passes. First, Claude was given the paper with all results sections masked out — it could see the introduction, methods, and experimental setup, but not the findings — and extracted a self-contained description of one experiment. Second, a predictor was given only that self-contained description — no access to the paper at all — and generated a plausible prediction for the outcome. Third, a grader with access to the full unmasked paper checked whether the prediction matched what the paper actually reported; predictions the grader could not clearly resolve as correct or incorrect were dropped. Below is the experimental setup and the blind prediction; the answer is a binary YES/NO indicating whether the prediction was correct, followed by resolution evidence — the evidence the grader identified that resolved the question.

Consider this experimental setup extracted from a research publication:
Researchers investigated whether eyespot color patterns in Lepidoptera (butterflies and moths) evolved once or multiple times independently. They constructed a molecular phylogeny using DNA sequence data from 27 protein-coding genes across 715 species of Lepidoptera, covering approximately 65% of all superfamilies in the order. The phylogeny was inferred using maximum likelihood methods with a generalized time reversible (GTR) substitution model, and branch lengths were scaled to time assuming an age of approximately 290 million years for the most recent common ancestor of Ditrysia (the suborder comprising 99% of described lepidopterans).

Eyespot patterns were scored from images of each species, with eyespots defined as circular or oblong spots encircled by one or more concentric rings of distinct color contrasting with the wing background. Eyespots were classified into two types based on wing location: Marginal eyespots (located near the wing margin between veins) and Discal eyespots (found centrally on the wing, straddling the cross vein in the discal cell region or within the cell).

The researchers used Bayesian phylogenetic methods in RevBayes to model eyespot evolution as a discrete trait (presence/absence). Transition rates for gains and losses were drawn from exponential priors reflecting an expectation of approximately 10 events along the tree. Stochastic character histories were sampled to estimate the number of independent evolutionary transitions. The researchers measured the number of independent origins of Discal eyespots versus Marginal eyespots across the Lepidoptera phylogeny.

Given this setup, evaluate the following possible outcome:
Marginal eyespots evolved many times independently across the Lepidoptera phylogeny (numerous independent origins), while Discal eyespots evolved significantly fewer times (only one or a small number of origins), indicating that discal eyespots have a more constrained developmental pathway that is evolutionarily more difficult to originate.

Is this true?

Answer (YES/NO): NO